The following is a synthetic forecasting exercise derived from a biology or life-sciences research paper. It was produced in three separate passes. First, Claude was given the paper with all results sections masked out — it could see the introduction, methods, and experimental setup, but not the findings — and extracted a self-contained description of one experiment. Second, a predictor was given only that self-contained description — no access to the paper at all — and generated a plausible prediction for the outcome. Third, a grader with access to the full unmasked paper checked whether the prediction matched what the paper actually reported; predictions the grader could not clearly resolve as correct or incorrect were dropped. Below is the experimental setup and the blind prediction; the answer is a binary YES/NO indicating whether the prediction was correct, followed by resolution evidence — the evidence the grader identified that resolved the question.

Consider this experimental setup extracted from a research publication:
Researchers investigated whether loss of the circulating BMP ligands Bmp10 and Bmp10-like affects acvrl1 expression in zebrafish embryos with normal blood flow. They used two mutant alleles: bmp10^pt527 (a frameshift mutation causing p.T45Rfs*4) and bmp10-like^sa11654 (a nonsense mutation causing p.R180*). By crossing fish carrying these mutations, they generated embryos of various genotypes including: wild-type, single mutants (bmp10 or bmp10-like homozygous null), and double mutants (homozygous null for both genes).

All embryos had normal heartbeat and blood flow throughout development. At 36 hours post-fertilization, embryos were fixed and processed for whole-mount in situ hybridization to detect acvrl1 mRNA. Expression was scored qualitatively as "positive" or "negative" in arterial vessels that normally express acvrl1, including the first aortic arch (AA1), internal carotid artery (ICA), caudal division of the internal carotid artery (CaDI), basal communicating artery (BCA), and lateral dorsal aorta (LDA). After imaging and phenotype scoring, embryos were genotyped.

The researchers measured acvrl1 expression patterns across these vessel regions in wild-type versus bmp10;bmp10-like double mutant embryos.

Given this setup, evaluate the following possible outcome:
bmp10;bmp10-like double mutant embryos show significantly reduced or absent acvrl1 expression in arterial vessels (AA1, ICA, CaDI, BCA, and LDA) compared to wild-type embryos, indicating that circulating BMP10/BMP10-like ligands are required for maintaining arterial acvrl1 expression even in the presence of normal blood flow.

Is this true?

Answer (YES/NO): NO